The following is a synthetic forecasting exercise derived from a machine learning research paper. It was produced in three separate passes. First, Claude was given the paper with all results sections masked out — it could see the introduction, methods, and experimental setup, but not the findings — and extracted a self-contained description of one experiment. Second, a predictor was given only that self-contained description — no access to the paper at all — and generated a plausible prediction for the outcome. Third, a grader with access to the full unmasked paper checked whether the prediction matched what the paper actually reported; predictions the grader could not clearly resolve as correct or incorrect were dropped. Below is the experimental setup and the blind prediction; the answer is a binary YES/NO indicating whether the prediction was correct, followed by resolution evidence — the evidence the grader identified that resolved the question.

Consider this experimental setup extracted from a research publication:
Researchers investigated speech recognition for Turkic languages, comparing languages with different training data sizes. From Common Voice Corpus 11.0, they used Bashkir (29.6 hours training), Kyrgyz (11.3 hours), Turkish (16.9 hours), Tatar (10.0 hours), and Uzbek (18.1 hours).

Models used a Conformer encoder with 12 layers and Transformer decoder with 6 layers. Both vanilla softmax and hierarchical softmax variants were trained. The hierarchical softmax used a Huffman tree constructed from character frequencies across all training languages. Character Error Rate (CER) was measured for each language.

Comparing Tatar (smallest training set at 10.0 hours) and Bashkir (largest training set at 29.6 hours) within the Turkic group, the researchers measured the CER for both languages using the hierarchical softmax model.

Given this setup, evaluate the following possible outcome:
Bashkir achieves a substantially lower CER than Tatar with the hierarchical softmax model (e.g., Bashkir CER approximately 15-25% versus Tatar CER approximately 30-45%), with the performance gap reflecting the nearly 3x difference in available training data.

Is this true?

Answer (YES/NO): NO